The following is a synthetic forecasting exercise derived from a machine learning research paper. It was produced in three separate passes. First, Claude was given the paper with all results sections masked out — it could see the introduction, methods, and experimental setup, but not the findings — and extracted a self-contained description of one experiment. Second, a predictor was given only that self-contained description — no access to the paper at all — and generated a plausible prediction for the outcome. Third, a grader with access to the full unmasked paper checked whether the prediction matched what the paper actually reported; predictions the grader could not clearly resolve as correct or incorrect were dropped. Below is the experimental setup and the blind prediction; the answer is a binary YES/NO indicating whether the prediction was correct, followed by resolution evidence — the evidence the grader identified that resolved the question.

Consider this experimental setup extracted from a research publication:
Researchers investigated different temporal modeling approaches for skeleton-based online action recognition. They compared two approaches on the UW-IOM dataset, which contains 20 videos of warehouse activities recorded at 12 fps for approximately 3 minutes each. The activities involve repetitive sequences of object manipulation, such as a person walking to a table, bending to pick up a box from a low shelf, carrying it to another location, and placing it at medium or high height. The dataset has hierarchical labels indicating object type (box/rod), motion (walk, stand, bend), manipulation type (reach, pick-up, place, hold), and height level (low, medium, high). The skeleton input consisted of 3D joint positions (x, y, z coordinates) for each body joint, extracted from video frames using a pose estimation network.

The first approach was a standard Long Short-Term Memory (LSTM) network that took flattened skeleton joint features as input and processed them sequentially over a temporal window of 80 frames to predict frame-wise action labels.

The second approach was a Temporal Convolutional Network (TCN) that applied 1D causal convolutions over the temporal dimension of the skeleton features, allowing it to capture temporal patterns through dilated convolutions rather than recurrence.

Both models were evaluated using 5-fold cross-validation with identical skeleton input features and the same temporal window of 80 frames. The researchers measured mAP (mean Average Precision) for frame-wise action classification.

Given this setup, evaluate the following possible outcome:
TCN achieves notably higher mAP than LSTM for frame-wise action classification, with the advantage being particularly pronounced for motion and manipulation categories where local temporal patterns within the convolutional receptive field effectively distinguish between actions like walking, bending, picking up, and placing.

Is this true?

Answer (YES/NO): NO